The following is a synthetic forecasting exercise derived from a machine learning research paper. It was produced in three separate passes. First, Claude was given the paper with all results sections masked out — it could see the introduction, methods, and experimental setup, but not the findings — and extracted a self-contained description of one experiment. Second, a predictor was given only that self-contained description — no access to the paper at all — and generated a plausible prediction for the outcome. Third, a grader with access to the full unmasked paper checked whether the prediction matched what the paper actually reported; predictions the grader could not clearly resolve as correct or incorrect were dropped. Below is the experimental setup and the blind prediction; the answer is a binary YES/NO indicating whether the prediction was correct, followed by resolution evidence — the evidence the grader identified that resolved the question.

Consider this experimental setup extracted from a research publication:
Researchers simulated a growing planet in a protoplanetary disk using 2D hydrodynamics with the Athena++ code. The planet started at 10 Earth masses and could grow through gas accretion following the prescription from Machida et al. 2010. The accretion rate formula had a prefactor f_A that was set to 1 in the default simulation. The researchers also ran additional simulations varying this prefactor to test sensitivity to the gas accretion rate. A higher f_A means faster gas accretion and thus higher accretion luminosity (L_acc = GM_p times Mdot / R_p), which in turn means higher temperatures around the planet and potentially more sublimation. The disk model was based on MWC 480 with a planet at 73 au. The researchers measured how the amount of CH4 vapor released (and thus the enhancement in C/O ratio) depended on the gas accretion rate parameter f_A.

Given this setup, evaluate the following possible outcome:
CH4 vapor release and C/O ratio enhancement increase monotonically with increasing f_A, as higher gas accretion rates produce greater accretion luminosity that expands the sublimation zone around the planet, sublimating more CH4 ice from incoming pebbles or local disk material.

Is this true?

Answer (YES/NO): NO